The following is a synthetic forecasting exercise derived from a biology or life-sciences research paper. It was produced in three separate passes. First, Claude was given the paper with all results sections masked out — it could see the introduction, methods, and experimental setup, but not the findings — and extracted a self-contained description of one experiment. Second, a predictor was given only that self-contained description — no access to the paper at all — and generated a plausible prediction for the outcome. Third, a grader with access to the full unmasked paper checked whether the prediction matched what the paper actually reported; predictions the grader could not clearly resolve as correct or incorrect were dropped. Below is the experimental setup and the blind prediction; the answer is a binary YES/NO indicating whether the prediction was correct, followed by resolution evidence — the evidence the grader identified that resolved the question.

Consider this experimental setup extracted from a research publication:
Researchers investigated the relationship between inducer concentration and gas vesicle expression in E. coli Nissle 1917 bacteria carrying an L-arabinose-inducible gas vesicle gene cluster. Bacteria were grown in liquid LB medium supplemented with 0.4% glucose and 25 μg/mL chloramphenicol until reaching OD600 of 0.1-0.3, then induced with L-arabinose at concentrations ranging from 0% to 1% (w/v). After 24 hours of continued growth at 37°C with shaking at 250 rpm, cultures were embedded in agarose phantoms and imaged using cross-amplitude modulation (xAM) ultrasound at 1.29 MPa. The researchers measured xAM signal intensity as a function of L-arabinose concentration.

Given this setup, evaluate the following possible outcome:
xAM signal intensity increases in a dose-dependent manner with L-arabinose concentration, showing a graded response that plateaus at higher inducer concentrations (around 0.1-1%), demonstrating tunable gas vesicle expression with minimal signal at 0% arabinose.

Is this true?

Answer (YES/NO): YES